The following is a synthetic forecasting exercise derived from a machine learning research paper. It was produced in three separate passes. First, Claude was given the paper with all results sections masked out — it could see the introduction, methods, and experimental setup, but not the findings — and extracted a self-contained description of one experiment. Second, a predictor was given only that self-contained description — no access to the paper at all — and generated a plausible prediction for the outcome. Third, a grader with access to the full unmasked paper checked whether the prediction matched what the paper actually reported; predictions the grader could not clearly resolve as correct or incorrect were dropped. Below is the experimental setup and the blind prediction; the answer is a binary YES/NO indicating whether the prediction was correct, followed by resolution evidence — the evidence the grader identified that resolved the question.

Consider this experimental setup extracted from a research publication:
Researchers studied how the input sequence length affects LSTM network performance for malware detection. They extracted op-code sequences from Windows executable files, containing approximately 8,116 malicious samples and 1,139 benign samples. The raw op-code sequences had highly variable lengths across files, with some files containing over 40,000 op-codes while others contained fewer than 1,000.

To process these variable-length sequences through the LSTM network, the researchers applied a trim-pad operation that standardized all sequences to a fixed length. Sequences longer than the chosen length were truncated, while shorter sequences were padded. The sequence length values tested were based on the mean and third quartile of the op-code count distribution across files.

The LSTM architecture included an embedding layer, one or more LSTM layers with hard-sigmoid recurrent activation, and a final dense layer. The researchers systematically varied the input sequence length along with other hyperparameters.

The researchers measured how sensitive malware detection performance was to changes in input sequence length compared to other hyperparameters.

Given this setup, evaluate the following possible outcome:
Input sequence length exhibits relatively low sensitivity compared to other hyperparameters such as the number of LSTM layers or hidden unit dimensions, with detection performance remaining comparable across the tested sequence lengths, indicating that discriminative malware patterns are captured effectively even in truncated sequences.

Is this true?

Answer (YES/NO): NO